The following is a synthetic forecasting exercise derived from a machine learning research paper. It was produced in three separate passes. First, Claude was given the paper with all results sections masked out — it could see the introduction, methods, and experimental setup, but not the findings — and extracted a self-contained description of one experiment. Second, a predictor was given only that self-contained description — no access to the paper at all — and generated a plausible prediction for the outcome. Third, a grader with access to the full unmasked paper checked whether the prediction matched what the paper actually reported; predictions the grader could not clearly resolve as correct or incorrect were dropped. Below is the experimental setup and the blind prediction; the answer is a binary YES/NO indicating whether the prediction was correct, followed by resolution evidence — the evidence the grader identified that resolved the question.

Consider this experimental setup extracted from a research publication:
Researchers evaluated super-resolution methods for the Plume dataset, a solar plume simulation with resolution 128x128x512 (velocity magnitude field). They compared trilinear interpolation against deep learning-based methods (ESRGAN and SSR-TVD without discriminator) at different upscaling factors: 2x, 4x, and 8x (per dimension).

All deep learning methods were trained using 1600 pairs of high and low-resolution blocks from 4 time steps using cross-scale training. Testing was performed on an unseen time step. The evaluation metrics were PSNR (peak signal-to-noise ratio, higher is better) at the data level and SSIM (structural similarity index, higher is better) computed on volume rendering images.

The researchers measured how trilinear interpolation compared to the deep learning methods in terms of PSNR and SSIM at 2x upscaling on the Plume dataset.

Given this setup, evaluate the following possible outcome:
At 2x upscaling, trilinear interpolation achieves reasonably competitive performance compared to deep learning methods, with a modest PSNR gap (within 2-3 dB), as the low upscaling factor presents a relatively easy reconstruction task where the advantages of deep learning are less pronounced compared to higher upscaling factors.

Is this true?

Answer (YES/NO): NO